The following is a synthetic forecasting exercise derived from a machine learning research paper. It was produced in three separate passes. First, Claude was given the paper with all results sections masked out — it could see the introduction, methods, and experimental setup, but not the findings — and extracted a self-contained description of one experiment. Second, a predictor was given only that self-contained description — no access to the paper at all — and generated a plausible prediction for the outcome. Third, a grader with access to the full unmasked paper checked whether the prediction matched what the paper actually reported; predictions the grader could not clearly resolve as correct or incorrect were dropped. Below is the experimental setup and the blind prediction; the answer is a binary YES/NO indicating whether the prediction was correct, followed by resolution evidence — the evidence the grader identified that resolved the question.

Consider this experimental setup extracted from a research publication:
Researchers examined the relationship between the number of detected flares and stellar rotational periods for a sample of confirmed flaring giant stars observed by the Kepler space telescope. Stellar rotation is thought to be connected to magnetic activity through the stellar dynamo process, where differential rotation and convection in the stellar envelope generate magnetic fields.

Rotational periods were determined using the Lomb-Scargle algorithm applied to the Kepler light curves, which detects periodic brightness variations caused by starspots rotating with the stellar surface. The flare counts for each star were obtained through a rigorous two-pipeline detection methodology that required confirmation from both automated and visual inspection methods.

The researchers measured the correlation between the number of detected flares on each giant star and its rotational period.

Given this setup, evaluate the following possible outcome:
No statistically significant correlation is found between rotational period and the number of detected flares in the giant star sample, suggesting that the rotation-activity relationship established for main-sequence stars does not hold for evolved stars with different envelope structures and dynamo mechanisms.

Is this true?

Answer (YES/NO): YES